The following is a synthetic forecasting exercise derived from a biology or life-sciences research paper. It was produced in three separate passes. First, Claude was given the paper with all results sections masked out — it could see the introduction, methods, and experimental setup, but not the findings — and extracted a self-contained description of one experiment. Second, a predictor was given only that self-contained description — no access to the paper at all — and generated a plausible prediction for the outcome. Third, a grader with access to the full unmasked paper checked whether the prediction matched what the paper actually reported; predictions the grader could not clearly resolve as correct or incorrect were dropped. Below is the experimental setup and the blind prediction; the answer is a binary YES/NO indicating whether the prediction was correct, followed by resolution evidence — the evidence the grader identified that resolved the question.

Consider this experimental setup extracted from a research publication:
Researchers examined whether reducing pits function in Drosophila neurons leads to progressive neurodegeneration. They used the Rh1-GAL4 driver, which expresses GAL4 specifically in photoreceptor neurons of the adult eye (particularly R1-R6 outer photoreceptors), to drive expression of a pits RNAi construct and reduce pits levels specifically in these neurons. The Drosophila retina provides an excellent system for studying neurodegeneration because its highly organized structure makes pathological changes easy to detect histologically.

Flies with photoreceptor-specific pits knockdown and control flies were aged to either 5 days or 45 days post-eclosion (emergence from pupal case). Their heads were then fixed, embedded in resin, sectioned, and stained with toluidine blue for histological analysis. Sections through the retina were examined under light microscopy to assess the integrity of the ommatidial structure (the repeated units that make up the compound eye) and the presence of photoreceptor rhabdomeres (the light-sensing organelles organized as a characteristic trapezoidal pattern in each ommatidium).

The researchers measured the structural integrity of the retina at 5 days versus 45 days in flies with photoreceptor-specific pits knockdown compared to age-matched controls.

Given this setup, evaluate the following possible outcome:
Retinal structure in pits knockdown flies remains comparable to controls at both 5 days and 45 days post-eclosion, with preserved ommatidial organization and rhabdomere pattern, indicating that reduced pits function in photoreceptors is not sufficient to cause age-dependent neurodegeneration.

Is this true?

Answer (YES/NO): NO